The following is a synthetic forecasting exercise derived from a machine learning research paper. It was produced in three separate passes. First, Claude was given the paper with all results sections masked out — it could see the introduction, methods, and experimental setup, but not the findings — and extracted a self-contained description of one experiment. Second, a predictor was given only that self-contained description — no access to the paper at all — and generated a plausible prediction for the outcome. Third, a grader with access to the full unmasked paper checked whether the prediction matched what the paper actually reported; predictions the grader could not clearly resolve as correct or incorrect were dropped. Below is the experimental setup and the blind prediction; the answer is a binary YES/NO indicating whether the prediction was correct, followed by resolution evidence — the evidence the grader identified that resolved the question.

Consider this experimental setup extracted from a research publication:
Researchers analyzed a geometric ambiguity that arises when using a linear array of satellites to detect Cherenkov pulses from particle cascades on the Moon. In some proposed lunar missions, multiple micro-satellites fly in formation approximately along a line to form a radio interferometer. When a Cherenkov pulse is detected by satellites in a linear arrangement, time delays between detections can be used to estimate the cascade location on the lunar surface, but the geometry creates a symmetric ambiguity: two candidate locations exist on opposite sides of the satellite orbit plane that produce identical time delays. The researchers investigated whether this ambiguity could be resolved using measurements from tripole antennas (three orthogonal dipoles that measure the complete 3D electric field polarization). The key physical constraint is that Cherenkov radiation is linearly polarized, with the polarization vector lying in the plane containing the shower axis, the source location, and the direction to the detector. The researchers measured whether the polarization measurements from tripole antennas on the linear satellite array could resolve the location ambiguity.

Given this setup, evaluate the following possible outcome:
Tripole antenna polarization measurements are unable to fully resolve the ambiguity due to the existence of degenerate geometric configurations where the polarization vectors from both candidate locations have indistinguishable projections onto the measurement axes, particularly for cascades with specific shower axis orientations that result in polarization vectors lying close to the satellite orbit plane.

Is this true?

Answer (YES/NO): NO